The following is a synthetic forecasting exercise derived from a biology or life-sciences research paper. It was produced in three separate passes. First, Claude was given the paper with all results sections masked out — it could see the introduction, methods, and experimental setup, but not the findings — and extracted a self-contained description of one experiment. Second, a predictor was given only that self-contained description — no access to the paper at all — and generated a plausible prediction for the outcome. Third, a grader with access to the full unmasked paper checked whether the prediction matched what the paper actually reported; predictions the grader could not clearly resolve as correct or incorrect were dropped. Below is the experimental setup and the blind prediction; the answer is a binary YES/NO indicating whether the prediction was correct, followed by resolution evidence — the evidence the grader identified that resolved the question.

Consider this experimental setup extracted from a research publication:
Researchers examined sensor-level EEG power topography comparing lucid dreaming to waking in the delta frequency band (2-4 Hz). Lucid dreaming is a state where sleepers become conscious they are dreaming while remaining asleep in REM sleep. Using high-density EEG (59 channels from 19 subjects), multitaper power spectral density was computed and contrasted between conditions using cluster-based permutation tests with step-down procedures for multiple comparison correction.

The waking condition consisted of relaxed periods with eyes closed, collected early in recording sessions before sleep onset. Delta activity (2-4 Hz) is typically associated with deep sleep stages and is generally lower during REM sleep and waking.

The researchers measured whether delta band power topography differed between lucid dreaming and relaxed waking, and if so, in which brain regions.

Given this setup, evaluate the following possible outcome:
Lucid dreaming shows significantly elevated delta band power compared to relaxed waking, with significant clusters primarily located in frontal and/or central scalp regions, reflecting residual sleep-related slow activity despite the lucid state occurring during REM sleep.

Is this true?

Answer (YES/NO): YES